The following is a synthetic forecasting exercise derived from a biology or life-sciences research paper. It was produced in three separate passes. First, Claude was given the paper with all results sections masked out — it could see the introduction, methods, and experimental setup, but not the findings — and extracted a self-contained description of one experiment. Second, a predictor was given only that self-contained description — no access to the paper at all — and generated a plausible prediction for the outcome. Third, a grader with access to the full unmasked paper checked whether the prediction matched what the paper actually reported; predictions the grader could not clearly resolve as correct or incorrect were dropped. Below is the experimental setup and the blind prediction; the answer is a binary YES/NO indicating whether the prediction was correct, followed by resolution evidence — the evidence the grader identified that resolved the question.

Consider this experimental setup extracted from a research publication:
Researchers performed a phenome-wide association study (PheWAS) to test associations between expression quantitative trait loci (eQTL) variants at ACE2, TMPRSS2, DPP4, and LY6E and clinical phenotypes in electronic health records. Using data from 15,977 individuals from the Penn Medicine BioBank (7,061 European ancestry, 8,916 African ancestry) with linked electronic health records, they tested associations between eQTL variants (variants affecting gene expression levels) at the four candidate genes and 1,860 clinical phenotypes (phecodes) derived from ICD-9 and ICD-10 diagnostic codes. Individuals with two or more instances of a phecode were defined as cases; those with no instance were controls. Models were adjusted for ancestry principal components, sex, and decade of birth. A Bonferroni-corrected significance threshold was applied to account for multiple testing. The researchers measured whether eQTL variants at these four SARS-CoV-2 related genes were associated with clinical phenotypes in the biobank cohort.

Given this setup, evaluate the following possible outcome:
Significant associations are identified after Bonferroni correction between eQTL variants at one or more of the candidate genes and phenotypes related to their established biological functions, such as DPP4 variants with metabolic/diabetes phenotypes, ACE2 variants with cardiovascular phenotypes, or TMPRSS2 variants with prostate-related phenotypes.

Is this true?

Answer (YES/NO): NO